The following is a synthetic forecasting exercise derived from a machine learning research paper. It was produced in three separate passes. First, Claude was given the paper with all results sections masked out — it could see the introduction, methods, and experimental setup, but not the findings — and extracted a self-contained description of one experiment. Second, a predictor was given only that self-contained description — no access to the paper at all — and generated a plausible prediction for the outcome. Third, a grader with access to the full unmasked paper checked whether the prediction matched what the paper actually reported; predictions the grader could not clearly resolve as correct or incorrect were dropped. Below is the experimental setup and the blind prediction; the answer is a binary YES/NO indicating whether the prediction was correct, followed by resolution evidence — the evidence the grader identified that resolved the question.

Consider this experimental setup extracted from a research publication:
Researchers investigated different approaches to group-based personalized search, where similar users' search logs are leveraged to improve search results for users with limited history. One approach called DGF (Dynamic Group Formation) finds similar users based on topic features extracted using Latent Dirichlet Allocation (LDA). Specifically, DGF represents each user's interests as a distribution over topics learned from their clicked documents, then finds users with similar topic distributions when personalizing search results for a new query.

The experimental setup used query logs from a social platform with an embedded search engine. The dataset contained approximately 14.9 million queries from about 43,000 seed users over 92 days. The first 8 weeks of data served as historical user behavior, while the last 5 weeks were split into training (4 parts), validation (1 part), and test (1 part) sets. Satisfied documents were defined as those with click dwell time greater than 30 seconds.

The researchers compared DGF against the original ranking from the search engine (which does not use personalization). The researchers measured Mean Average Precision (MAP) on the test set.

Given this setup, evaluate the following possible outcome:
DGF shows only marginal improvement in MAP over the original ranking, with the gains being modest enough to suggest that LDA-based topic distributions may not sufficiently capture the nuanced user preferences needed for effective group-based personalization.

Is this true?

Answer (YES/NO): NO